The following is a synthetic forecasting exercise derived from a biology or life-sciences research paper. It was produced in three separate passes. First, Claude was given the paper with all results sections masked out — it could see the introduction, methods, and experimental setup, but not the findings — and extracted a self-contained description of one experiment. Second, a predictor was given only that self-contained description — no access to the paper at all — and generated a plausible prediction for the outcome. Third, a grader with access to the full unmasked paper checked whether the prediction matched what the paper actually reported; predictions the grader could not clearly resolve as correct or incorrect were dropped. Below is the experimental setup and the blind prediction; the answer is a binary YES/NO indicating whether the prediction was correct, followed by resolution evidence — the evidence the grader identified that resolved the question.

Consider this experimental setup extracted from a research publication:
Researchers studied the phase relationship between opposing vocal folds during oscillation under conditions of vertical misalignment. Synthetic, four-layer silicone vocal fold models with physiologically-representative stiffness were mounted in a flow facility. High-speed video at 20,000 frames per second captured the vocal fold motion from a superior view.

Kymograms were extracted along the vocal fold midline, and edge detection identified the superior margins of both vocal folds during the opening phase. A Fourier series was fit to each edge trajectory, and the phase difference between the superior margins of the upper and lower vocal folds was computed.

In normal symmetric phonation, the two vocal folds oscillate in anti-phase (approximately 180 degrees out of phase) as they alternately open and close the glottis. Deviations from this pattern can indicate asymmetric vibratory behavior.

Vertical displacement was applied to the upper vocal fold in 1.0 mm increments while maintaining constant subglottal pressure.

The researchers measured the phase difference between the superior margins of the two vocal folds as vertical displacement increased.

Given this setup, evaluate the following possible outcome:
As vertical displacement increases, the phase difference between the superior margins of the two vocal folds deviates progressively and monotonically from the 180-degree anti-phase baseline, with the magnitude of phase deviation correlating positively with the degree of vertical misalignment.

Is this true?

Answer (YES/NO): NO